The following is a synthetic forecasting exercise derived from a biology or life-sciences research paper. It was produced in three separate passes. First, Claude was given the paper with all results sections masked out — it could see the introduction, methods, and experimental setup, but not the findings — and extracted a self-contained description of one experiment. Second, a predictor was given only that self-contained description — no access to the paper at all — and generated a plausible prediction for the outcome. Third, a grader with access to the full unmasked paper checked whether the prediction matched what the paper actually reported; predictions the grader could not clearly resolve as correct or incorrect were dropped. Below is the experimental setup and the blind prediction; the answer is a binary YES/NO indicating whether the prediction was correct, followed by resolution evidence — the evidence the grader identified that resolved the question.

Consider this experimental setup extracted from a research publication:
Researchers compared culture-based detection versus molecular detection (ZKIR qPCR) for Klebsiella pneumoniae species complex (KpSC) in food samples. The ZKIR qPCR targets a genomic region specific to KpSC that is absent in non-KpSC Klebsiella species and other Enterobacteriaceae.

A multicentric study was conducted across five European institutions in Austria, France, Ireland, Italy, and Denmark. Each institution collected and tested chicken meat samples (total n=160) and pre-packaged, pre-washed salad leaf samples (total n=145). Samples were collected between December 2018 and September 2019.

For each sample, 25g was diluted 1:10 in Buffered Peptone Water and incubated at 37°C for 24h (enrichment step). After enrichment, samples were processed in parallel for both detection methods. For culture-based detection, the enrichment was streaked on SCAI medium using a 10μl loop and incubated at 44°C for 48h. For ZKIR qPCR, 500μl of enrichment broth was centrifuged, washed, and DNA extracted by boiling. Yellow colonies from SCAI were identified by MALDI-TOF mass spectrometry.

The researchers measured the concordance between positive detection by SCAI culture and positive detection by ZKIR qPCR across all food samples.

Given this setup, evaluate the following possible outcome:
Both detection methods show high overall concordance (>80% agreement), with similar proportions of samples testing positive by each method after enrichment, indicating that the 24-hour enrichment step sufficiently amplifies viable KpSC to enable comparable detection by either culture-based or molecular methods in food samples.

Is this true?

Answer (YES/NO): NO